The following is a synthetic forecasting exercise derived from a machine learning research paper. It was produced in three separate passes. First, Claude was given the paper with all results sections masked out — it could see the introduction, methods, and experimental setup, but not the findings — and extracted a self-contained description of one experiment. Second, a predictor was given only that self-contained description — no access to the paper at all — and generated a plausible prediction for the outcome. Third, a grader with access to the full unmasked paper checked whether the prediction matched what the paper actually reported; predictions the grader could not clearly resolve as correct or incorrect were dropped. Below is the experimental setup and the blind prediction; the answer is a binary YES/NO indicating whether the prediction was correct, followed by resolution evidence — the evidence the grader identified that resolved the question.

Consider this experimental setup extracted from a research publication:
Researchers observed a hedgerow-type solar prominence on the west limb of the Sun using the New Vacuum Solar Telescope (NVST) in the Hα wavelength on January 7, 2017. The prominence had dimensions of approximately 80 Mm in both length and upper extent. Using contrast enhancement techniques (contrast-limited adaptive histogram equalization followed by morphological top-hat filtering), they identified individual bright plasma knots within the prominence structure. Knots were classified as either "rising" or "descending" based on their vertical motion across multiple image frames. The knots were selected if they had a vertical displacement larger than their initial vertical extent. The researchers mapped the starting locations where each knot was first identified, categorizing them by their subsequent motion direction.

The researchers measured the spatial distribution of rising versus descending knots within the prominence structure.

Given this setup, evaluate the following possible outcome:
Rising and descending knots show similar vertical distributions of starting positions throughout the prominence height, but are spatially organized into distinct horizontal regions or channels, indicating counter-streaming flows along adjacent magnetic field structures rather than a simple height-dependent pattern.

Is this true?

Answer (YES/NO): NO